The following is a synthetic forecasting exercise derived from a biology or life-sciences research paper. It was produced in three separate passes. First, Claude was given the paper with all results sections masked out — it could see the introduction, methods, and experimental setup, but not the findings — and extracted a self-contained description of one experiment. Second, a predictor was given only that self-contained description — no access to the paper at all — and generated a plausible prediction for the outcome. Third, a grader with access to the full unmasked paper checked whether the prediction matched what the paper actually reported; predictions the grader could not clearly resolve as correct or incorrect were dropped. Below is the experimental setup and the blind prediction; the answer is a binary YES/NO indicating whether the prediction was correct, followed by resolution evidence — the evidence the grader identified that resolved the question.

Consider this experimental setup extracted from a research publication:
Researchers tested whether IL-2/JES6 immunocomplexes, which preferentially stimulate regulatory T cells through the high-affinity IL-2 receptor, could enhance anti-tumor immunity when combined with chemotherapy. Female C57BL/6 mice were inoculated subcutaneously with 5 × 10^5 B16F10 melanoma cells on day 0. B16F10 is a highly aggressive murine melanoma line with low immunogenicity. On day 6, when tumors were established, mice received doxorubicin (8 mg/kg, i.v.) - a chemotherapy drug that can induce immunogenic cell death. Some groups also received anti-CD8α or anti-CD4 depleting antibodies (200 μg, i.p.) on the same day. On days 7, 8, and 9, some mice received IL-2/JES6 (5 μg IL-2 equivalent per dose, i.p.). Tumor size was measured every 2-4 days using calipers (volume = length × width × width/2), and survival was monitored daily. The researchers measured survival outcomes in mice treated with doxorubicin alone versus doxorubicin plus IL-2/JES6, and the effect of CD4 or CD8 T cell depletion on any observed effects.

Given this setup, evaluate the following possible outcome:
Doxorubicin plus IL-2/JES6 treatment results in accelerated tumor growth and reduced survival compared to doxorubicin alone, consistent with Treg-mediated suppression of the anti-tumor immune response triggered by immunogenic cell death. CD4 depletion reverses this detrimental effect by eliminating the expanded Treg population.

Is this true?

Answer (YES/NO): NO